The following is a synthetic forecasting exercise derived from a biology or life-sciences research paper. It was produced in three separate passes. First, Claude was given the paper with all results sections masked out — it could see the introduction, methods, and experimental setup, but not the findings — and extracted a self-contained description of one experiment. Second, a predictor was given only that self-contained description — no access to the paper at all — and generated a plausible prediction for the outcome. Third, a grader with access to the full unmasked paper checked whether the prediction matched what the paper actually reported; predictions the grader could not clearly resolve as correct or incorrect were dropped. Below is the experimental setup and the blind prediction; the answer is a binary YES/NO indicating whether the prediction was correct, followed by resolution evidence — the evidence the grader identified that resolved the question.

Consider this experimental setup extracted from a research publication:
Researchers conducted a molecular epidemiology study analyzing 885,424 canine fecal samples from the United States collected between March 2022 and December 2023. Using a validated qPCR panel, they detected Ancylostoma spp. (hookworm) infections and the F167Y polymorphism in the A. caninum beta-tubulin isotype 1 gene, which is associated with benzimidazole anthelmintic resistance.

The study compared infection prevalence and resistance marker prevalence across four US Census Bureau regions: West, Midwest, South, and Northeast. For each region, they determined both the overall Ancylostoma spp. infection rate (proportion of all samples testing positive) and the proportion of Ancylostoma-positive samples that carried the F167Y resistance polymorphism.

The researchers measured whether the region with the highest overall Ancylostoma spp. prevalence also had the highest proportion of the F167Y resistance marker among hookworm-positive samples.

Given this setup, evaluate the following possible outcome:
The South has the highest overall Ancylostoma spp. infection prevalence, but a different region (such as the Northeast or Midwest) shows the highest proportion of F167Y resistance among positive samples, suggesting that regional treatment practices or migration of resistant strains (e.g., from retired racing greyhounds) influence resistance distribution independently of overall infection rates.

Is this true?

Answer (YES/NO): NO